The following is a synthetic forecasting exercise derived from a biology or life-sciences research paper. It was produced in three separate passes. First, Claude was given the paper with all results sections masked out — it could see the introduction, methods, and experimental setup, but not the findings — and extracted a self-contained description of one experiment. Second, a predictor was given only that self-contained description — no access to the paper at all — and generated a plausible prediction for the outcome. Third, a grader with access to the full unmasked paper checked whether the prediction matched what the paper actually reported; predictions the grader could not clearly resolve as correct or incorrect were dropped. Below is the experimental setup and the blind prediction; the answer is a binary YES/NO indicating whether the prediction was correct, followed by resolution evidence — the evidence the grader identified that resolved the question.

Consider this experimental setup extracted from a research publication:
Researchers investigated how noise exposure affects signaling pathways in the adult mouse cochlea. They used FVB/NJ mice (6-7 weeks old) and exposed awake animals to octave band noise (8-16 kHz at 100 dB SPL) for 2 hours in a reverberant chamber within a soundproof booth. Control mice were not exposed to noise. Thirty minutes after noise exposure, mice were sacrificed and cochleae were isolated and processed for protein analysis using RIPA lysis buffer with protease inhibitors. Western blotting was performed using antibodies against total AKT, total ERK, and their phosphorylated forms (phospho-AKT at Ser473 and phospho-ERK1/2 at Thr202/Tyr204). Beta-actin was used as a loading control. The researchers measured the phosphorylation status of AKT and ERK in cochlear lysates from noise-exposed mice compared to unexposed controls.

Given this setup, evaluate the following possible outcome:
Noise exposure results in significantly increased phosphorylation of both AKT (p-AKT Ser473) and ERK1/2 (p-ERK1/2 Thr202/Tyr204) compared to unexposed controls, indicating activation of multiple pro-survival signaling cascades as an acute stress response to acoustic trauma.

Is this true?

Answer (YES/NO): YES